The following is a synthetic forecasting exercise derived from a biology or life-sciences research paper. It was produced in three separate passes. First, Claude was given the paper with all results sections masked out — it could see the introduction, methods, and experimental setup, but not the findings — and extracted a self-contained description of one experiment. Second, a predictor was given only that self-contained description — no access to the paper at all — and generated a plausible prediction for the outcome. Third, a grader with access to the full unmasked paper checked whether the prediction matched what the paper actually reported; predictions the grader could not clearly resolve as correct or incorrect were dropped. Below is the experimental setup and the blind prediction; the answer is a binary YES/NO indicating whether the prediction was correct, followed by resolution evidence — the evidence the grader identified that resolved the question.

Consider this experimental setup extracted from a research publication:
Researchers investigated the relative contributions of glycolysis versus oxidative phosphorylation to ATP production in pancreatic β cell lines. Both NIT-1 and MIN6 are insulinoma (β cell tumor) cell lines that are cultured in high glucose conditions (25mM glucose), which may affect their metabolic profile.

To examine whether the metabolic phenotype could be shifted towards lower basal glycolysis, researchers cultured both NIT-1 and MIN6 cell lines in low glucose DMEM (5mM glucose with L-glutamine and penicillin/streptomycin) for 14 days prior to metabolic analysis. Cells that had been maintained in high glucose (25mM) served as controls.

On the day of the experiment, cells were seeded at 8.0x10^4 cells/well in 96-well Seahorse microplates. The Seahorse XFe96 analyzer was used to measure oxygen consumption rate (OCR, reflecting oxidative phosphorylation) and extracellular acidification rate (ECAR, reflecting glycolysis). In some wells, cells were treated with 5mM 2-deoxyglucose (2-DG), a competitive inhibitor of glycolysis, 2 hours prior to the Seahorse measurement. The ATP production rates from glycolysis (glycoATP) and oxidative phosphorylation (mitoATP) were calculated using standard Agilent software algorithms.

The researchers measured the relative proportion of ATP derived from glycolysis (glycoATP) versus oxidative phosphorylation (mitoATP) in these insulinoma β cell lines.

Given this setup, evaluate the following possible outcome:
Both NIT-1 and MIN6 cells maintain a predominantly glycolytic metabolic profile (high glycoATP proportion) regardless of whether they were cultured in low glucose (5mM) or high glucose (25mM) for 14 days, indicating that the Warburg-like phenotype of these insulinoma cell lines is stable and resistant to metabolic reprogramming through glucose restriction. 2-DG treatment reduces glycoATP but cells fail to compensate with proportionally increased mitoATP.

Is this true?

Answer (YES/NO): NO